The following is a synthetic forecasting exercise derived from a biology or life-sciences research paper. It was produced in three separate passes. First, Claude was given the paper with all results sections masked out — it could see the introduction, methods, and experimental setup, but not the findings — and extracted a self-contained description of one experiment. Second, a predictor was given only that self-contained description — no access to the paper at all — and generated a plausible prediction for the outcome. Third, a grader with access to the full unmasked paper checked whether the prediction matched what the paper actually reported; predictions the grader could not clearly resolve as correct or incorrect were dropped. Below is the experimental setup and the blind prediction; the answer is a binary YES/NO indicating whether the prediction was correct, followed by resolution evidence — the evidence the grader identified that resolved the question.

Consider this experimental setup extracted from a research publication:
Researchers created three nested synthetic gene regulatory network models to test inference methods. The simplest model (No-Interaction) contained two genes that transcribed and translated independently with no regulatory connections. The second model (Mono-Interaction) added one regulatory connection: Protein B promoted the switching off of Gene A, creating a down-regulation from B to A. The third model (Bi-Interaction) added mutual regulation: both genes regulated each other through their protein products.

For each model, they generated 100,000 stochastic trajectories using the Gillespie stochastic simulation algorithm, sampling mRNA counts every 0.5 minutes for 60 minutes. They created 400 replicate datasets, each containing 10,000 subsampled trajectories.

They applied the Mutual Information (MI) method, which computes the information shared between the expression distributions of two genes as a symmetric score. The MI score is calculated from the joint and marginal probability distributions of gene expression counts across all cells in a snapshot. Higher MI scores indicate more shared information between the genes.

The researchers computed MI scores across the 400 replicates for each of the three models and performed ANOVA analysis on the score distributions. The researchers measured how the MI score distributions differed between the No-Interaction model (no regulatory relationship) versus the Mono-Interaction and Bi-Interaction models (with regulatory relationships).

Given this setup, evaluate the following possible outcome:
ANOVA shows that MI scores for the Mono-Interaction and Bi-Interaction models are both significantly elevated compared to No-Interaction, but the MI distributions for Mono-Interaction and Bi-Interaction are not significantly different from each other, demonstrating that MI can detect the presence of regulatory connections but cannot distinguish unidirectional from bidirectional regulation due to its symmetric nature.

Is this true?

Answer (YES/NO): NO